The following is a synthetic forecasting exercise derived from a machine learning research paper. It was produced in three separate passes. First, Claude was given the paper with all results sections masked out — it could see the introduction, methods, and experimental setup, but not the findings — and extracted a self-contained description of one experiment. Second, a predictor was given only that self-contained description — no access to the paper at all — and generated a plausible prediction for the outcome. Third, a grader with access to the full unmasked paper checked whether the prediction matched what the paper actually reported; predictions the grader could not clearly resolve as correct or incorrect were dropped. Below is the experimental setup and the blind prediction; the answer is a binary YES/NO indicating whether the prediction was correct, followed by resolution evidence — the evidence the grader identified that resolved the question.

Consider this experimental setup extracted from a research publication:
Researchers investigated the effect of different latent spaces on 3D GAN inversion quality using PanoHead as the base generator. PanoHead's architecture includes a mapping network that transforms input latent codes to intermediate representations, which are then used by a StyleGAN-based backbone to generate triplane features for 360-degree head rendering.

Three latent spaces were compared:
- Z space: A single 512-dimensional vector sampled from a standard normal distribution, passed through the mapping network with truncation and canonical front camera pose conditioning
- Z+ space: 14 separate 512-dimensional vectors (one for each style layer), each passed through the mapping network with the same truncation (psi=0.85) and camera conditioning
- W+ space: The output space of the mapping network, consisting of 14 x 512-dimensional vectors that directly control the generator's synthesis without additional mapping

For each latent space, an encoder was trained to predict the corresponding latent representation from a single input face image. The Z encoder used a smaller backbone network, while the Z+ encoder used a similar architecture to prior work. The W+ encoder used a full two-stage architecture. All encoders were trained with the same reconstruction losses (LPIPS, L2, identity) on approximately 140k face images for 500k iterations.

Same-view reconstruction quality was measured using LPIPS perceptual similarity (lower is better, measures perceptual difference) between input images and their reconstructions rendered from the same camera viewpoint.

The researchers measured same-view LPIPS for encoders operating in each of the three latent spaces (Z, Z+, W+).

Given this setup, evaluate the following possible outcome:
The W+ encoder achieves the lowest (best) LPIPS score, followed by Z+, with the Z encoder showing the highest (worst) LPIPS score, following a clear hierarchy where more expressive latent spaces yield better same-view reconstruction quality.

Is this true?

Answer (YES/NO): YES